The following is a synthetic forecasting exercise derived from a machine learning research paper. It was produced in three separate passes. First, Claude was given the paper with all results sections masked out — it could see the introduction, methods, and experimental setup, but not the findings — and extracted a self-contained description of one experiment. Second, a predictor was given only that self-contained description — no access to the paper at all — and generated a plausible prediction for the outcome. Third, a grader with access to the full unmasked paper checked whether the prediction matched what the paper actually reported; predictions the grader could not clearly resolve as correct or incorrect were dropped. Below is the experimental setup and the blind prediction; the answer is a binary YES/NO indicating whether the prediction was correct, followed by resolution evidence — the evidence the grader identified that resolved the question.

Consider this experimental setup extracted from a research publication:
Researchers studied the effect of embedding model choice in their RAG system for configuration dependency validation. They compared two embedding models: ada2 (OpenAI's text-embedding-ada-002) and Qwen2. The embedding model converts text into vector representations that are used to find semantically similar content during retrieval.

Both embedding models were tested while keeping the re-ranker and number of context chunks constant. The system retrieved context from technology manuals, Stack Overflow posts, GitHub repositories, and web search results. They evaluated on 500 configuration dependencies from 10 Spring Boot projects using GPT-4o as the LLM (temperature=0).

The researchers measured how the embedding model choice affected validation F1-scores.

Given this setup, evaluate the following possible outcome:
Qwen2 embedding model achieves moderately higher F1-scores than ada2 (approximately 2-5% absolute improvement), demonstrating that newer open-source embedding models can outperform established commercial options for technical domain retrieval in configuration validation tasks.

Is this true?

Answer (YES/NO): NO